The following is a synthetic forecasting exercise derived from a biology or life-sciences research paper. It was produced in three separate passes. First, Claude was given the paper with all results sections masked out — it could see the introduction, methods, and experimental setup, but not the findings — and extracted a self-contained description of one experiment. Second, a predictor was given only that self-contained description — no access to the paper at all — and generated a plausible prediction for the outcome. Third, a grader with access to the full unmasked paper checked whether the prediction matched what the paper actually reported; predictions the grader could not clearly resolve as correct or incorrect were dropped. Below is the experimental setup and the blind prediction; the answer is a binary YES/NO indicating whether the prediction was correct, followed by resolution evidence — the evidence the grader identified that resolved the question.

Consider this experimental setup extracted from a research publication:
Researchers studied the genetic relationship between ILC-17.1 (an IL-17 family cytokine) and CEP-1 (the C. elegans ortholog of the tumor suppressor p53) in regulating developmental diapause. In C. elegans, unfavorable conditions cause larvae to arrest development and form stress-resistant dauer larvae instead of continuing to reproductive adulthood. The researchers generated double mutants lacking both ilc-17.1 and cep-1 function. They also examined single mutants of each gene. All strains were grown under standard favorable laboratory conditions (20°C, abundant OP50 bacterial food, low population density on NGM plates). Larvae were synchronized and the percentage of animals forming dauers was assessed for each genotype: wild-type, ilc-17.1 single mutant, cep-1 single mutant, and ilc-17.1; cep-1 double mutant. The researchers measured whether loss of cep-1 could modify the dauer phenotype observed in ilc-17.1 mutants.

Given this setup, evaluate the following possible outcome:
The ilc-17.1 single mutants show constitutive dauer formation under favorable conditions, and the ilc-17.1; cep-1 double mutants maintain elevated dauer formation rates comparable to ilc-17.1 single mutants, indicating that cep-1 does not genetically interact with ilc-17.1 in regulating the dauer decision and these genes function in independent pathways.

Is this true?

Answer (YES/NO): NO